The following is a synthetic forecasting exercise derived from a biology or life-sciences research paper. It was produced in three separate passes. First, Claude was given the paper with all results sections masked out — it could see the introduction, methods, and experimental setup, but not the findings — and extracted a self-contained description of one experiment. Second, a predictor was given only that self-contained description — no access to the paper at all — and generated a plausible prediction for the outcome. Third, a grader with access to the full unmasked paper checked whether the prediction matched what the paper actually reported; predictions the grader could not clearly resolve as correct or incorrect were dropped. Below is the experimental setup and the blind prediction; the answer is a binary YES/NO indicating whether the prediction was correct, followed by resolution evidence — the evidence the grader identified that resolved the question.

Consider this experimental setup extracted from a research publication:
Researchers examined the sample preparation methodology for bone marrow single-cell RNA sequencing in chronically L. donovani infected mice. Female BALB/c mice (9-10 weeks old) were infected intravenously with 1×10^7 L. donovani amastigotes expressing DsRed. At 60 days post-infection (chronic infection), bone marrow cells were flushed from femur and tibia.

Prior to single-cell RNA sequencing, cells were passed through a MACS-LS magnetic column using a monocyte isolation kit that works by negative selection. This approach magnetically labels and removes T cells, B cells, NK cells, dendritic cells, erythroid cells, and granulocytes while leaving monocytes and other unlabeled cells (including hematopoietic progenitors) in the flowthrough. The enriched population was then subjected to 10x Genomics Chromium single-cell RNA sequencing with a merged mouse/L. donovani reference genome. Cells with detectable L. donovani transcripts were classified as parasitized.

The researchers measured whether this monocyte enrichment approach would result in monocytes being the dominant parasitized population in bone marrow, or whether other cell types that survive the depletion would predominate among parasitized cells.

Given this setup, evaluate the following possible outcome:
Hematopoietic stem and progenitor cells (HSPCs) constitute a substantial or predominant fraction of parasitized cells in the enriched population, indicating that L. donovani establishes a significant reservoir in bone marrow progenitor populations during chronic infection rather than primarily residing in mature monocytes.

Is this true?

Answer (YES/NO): YES